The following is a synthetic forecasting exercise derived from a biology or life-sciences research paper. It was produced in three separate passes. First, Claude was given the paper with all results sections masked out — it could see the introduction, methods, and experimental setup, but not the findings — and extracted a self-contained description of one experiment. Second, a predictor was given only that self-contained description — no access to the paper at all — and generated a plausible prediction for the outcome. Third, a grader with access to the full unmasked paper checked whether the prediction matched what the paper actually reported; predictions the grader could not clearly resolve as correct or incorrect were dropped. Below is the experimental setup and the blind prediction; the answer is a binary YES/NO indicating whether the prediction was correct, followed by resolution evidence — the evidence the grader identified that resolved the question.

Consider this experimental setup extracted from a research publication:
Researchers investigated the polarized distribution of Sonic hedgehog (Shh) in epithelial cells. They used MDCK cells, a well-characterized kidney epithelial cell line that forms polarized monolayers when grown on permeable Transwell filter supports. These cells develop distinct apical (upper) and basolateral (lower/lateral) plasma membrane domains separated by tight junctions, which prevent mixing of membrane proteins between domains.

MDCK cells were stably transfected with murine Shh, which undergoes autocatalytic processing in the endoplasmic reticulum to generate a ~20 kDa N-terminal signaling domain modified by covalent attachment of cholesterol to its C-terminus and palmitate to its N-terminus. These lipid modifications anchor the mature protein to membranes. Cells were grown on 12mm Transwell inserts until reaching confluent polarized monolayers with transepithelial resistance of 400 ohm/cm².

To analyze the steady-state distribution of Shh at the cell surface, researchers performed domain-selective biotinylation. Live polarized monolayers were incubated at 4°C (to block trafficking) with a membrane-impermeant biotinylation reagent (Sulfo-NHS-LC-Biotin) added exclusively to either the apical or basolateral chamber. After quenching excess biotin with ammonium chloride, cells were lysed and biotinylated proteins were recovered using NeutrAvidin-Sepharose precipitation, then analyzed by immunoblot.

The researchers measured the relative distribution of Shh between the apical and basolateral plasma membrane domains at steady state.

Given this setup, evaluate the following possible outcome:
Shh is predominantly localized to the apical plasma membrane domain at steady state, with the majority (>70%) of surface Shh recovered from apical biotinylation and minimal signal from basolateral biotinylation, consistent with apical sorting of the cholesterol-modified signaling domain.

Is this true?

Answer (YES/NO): NO